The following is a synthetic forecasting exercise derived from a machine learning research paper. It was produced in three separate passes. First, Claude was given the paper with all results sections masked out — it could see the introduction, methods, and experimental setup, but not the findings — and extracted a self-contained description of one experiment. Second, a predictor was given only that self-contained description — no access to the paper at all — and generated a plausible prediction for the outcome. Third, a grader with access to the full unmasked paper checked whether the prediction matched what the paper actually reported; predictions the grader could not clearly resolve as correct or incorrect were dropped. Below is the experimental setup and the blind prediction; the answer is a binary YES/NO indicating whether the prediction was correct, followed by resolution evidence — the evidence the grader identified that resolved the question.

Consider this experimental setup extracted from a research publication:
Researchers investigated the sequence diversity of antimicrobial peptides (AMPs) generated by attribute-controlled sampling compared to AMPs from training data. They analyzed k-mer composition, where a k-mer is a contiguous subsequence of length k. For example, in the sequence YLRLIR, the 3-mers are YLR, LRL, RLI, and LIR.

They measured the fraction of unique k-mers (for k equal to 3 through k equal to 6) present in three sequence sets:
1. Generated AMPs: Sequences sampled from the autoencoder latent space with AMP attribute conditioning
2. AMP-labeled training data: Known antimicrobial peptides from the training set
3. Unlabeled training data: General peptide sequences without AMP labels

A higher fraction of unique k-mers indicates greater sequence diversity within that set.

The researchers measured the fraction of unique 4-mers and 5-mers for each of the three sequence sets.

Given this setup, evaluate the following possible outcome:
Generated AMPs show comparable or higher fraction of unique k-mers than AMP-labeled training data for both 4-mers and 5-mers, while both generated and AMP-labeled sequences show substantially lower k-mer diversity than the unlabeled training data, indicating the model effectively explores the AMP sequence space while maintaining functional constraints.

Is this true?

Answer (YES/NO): NO